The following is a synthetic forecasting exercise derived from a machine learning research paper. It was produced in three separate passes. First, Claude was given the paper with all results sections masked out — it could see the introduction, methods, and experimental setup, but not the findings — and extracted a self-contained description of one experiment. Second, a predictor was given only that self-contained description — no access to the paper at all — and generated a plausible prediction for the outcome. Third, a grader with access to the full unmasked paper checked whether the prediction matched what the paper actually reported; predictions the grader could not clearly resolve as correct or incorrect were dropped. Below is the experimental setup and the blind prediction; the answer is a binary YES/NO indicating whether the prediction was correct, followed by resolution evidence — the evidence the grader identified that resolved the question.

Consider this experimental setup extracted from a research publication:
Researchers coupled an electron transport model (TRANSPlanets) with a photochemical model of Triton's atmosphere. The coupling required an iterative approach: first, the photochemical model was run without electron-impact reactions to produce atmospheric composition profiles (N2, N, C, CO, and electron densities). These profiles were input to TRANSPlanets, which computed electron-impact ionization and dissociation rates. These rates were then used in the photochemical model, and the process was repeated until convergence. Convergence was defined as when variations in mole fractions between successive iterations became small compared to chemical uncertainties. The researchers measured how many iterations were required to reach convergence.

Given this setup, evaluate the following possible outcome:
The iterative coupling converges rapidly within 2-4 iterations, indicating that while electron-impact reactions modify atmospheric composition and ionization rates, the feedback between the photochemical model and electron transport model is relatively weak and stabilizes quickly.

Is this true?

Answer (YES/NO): YES